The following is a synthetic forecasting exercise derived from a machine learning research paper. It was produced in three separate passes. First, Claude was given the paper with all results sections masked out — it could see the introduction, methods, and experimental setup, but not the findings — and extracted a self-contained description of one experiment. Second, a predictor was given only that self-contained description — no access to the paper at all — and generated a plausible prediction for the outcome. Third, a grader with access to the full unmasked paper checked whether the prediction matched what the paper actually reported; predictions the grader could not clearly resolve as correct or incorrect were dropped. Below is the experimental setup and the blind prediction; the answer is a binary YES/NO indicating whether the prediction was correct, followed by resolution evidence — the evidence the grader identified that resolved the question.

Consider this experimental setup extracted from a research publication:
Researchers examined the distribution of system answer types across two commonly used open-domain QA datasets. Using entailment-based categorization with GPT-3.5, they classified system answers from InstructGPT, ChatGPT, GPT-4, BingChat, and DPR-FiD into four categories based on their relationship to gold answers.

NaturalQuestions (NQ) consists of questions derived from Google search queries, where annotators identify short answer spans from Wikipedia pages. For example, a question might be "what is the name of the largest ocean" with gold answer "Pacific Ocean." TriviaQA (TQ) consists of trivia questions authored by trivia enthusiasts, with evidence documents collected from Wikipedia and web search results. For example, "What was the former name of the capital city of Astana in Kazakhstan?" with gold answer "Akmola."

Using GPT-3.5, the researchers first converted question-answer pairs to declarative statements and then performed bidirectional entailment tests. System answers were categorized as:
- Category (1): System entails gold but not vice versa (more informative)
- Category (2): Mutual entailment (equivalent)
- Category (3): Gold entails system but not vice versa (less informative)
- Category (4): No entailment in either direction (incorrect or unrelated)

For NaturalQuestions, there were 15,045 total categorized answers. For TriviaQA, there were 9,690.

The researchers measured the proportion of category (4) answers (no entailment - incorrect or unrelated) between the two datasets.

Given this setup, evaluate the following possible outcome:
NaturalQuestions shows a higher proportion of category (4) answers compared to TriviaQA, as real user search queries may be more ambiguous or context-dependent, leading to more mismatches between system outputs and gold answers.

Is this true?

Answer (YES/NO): YES